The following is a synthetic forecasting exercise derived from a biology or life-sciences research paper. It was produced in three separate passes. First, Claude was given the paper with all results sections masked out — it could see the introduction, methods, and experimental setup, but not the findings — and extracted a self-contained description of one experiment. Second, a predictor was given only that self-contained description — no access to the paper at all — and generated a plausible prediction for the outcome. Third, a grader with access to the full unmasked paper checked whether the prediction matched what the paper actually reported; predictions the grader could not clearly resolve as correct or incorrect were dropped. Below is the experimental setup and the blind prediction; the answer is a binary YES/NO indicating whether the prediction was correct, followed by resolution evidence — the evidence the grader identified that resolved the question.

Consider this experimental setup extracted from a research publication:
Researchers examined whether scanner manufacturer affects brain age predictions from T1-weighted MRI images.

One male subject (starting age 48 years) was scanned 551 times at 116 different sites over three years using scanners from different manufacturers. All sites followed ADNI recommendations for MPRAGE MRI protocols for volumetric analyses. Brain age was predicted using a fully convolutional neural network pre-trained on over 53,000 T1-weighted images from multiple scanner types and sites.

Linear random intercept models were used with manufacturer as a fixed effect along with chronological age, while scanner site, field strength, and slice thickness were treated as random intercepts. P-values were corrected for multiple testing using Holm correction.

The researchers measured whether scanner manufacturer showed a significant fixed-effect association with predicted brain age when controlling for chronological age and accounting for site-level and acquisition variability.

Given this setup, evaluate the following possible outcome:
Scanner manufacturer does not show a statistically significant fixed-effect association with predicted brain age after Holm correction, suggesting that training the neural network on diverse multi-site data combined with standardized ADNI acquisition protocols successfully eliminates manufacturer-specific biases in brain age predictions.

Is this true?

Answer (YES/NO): YES